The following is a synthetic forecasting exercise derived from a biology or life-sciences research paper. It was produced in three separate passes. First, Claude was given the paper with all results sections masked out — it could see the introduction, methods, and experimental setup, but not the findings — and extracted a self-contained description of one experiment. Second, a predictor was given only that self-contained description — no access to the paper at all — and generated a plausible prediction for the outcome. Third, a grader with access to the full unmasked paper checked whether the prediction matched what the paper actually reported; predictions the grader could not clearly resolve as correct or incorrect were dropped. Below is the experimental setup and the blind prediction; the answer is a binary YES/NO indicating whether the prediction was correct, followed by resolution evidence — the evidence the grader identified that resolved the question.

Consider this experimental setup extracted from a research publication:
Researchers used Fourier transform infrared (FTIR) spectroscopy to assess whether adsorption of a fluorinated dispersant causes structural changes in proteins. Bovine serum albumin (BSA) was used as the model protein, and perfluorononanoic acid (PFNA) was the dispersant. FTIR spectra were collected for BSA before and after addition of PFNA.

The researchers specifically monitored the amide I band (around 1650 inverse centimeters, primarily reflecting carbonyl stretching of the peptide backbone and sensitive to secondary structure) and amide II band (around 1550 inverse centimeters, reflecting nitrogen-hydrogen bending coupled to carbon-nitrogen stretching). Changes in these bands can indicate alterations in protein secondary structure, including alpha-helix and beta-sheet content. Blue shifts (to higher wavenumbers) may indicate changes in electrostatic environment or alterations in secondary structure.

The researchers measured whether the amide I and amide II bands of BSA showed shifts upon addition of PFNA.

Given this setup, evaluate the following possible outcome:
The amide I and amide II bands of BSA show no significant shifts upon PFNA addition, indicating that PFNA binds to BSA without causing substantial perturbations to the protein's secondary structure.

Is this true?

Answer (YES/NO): NO